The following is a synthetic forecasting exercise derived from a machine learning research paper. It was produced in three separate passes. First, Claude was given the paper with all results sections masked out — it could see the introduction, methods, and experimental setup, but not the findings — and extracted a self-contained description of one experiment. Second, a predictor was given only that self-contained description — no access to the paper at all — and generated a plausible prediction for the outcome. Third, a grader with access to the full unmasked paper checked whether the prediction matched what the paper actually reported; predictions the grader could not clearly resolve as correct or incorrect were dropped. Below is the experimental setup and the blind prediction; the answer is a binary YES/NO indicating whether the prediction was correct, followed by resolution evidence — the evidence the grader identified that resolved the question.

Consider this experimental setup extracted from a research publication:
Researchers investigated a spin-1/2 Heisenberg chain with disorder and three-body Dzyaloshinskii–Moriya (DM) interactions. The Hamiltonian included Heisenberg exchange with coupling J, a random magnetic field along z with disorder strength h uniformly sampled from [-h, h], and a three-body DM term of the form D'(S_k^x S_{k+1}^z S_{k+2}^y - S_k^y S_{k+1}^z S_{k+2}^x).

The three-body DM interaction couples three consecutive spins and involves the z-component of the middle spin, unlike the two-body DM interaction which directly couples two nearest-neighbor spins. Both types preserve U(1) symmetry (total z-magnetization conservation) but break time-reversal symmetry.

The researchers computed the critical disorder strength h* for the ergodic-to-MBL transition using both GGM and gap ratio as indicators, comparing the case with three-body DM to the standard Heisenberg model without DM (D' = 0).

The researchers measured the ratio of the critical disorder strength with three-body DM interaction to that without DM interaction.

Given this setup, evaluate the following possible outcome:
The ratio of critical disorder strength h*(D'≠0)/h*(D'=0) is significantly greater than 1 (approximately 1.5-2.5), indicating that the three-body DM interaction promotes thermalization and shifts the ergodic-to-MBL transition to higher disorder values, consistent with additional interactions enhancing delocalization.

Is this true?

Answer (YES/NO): YES